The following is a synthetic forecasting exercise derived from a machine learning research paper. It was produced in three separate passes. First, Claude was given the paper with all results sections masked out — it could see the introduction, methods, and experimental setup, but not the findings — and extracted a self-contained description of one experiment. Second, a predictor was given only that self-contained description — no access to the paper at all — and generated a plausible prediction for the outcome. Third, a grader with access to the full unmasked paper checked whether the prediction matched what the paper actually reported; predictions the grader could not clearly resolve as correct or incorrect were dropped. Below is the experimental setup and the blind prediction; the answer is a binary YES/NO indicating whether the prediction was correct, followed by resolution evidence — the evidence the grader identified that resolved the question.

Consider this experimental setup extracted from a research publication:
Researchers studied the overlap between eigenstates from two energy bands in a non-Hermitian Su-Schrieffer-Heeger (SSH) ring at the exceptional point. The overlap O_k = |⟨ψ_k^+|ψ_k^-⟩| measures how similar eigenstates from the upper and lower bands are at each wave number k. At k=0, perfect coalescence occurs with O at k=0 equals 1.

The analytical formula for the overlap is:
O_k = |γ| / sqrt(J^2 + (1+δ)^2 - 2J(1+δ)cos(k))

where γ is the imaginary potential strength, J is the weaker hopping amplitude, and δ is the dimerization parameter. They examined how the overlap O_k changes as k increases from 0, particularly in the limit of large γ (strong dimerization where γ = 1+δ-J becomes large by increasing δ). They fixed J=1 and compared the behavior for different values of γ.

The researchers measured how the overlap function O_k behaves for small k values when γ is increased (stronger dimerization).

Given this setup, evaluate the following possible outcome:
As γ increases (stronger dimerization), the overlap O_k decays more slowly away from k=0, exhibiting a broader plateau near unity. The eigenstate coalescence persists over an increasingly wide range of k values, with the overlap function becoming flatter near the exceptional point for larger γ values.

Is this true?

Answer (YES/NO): YES